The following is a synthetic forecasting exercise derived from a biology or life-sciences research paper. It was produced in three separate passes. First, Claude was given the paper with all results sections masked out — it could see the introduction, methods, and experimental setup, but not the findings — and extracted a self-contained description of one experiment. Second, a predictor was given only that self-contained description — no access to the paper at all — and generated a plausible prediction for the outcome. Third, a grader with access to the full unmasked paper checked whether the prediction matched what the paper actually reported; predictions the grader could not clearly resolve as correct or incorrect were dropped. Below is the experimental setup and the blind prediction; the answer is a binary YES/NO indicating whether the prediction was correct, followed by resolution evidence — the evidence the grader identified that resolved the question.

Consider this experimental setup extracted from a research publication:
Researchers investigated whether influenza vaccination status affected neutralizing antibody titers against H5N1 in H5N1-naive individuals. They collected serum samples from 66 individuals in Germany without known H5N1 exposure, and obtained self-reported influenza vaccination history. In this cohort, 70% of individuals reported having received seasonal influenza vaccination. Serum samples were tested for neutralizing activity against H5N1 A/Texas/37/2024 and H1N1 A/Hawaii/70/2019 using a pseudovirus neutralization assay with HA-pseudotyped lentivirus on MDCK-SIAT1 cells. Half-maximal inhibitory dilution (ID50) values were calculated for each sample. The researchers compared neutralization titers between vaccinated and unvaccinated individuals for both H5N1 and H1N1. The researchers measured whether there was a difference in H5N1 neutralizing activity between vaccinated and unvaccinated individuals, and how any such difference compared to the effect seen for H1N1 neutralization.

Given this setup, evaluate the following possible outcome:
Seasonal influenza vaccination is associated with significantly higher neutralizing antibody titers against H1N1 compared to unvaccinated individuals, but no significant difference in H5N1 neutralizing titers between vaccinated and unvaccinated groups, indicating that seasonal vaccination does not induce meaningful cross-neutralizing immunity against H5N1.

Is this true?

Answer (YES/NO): NO